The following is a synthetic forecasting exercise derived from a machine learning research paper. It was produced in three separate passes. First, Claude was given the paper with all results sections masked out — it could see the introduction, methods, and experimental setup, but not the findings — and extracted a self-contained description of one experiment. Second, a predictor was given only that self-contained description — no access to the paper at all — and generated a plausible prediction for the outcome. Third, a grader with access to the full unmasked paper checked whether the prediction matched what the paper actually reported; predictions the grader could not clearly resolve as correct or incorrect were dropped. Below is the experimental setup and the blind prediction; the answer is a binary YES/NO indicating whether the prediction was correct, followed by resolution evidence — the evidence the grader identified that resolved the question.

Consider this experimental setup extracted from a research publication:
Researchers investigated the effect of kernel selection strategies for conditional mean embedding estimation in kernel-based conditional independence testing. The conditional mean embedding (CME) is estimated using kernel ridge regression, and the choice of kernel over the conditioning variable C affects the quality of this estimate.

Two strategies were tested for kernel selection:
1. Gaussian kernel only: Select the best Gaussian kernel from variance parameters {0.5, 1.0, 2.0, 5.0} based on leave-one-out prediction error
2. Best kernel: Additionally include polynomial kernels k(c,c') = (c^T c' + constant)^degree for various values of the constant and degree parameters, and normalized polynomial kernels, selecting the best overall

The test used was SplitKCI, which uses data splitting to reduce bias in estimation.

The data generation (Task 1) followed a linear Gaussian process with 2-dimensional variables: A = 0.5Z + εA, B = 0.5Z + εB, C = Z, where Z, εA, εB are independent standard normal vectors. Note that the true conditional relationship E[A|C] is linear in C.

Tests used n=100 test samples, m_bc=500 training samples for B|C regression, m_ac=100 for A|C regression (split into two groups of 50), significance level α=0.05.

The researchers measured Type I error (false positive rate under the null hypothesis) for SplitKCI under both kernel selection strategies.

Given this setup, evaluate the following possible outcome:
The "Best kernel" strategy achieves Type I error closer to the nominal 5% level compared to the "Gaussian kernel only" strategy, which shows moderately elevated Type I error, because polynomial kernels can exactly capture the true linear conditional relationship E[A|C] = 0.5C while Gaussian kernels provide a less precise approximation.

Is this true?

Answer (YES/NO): NO